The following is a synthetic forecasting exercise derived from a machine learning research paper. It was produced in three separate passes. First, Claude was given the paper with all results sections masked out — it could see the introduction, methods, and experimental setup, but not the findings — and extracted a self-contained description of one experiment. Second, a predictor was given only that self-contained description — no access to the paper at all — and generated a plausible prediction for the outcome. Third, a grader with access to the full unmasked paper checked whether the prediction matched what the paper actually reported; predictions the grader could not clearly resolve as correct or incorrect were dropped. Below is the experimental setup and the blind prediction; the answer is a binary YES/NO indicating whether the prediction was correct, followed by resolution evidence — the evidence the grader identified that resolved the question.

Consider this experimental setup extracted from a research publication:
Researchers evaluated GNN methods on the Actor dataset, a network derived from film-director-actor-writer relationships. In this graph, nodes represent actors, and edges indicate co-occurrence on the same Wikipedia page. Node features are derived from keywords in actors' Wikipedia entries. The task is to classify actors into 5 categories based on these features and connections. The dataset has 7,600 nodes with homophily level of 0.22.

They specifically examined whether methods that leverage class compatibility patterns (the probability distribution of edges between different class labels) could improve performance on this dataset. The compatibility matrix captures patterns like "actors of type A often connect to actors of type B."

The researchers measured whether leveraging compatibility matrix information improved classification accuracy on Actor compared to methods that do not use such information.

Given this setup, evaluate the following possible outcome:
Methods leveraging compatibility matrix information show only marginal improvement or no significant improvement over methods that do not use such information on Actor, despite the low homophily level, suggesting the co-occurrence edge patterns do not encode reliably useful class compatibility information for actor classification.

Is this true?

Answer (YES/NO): YES